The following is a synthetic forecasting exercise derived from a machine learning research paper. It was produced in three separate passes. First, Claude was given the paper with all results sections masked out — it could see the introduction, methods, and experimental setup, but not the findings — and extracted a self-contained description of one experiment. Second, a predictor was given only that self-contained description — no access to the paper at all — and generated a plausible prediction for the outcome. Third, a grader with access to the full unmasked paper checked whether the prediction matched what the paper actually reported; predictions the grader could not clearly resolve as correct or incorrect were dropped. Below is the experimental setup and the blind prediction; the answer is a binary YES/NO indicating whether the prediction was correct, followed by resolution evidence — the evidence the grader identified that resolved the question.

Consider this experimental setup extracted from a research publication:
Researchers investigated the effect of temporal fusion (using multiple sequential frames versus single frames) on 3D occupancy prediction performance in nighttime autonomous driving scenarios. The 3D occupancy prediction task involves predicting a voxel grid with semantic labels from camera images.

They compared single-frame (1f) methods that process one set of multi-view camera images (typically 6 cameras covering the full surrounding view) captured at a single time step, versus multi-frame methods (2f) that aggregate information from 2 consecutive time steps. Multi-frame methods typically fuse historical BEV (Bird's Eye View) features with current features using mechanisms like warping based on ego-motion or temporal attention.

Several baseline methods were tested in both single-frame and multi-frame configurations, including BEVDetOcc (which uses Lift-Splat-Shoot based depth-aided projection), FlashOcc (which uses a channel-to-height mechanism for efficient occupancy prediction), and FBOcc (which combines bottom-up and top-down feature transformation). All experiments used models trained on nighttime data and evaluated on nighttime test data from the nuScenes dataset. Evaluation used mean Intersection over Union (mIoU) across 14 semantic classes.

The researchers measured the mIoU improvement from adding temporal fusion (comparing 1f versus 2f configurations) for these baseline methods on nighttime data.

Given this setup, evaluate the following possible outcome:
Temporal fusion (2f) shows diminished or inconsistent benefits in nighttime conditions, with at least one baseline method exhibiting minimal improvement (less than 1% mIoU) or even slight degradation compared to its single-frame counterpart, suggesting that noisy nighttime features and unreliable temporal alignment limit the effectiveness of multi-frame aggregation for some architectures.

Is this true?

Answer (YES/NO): YES